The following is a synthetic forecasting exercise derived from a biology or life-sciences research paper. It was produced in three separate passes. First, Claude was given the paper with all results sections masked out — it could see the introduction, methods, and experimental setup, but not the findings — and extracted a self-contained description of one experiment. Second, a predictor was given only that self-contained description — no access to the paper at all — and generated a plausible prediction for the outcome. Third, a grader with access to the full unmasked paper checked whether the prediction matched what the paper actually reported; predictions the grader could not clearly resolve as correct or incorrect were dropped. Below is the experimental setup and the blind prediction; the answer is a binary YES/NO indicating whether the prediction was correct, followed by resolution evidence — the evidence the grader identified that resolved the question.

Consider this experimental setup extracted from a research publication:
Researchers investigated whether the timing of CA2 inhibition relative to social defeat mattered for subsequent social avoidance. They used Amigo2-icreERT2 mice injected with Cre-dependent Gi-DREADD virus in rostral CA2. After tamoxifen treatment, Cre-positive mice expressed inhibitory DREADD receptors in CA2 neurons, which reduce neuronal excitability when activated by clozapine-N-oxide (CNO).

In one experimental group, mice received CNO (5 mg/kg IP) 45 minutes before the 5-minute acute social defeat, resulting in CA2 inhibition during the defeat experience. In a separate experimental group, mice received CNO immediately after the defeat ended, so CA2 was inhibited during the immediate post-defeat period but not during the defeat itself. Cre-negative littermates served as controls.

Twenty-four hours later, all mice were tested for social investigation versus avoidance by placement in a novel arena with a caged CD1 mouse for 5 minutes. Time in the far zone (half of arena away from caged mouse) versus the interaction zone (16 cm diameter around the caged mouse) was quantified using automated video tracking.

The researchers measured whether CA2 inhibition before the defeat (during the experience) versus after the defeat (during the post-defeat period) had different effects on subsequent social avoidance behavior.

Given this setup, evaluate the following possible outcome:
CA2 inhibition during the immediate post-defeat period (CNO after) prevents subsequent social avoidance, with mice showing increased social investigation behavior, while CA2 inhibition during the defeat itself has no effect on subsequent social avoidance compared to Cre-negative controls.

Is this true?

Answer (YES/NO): NO